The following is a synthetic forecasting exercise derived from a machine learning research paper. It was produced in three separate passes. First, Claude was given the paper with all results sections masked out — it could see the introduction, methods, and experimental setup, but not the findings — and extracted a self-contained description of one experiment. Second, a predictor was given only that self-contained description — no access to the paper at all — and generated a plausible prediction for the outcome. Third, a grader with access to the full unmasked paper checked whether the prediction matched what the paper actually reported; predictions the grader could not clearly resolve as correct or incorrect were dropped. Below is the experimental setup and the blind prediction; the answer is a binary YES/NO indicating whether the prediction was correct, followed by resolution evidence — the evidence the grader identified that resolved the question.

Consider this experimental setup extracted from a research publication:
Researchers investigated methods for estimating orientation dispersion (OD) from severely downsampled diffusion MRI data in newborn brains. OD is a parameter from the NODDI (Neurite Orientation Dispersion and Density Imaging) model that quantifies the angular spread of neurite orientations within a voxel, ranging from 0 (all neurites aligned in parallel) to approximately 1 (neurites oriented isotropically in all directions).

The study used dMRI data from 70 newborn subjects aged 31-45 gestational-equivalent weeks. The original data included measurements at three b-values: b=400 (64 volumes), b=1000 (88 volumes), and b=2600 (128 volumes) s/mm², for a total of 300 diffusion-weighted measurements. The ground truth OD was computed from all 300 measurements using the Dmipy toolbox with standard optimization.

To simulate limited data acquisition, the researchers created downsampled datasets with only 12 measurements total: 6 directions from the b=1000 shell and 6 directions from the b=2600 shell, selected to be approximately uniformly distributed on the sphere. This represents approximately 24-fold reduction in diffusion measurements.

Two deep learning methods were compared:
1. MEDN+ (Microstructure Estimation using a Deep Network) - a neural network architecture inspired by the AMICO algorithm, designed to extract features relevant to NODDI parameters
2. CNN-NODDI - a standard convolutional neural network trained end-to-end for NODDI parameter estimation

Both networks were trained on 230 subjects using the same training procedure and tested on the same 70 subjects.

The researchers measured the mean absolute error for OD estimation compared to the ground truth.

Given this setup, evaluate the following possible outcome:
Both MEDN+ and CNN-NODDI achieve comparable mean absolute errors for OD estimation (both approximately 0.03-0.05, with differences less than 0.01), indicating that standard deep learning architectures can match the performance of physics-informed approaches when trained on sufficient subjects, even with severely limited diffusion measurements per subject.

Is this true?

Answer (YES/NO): NO